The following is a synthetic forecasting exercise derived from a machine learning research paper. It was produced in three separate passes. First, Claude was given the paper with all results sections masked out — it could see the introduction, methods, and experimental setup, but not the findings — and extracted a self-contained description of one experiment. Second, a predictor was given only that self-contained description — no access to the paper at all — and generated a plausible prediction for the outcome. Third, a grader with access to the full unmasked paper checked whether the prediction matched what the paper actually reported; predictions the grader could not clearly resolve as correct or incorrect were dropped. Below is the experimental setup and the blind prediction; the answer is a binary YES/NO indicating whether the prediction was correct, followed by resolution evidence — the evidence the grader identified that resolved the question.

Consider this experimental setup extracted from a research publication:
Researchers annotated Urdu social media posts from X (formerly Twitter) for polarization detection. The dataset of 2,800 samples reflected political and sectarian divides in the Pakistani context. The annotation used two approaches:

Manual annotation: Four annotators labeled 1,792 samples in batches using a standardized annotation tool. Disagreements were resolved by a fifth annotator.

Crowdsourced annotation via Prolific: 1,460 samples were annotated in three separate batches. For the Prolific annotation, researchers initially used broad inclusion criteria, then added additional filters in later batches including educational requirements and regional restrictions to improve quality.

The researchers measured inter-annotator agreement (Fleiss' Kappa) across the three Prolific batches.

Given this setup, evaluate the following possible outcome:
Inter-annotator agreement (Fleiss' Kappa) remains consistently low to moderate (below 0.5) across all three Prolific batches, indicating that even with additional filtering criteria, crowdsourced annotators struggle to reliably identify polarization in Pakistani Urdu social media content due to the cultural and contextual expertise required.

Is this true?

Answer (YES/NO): NO